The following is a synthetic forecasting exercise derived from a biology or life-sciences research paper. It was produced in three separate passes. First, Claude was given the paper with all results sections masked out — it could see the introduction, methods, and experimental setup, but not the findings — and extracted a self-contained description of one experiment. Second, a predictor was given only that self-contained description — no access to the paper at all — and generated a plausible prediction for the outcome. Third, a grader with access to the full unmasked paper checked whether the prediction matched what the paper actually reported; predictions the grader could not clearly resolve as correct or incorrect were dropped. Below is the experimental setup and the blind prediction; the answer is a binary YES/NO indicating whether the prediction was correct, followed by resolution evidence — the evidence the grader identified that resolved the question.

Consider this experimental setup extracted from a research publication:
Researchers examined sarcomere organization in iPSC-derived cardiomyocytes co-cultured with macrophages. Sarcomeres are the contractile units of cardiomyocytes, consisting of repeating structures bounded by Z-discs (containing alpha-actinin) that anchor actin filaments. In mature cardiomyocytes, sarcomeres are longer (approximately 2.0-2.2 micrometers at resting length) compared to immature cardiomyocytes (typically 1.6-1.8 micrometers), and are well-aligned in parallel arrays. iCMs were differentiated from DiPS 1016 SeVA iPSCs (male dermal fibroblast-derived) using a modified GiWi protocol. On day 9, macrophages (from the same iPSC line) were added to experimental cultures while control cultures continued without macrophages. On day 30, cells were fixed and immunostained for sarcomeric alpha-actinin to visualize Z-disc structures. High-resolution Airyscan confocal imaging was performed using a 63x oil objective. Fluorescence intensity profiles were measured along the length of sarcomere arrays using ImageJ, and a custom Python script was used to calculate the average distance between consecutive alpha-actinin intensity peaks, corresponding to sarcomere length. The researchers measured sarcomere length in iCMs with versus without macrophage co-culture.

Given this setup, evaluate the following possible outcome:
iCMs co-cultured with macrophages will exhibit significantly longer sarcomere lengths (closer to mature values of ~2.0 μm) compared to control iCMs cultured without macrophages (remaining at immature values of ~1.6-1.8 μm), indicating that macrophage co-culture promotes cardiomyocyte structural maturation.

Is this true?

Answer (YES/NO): YES